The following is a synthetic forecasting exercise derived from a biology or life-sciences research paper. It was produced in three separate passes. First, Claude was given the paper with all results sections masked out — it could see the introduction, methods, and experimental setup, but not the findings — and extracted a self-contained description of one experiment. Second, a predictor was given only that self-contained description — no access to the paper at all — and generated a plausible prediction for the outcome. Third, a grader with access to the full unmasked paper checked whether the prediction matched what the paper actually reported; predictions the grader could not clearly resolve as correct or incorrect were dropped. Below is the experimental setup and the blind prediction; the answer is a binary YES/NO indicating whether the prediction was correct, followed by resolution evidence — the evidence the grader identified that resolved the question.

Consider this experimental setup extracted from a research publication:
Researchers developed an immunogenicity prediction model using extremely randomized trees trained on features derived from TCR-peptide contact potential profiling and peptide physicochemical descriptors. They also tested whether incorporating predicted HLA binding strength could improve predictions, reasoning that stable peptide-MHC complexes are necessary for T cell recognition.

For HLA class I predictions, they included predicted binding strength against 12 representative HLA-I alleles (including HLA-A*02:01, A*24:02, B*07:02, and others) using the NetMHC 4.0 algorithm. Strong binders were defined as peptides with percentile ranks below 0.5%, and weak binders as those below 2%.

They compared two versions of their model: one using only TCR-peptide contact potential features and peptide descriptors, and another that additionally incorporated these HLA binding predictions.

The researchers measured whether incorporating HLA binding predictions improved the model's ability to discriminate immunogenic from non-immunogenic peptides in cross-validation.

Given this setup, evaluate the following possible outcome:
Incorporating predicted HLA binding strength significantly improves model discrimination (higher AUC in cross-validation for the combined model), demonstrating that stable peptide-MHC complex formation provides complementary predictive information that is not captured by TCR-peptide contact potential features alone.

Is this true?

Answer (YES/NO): NO